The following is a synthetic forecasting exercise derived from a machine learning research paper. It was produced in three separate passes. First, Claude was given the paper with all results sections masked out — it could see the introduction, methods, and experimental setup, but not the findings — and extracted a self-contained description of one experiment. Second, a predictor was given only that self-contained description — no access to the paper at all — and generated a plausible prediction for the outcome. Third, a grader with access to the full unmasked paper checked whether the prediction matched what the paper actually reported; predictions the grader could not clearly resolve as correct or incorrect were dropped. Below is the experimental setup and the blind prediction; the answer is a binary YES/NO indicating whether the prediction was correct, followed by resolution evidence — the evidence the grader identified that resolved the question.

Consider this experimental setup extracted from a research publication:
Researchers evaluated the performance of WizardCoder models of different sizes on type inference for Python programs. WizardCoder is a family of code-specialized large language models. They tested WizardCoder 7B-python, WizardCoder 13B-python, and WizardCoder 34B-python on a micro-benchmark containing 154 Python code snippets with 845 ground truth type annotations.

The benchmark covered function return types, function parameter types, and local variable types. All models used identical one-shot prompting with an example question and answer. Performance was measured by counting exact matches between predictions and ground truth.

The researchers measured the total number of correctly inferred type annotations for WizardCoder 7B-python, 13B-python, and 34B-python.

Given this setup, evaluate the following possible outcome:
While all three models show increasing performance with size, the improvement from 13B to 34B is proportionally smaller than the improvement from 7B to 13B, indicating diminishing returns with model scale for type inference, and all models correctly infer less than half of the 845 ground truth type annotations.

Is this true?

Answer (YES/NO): NO